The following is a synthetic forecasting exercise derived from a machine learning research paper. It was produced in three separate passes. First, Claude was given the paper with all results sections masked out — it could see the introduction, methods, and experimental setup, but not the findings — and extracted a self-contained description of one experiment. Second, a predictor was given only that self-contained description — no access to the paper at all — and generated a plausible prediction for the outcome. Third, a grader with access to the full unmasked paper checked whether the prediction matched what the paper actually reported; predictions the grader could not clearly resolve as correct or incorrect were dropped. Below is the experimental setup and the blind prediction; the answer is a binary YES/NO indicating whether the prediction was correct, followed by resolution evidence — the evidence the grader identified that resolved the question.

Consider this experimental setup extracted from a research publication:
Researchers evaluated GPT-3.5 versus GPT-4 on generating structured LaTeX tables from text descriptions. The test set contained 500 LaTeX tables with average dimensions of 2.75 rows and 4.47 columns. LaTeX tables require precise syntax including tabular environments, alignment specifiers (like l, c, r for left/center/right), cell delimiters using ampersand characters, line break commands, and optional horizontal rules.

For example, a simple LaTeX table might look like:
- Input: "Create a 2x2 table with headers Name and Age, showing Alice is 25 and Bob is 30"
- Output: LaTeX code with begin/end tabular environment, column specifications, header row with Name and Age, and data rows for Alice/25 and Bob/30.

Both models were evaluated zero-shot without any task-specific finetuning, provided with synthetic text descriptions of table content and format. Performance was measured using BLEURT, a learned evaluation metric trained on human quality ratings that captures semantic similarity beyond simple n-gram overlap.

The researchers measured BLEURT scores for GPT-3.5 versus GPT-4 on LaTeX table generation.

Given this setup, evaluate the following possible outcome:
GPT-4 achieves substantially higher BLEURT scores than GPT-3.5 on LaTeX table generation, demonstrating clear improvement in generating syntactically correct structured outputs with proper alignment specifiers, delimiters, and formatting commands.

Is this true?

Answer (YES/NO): YES